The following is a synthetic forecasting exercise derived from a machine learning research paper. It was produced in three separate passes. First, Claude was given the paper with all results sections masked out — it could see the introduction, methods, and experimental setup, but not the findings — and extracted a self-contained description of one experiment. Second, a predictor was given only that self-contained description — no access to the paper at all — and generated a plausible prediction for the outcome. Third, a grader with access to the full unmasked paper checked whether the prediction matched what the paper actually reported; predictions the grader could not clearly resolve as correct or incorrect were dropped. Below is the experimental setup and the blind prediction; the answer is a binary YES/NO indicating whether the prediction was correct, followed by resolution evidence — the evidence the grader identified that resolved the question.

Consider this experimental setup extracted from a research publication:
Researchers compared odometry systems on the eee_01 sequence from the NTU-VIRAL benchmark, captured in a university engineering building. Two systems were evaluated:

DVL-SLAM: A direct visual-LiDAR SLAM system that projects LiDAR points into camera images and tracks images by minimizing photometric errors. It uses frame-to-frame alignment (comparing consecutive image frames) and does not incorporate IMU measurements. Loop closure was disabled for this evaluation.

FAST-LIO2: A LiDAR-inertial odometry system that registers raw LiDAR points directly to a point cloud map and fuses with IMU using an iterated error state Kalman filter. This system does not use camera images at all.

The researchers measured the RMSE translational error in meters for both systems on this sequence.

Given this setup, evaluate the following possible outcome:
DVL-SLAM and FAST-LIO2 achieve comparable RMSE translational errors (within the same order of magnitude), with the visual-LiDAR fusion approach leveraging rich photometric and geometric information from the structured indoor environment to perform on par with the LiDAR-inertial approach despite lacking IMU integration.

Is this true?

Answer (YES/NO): NO